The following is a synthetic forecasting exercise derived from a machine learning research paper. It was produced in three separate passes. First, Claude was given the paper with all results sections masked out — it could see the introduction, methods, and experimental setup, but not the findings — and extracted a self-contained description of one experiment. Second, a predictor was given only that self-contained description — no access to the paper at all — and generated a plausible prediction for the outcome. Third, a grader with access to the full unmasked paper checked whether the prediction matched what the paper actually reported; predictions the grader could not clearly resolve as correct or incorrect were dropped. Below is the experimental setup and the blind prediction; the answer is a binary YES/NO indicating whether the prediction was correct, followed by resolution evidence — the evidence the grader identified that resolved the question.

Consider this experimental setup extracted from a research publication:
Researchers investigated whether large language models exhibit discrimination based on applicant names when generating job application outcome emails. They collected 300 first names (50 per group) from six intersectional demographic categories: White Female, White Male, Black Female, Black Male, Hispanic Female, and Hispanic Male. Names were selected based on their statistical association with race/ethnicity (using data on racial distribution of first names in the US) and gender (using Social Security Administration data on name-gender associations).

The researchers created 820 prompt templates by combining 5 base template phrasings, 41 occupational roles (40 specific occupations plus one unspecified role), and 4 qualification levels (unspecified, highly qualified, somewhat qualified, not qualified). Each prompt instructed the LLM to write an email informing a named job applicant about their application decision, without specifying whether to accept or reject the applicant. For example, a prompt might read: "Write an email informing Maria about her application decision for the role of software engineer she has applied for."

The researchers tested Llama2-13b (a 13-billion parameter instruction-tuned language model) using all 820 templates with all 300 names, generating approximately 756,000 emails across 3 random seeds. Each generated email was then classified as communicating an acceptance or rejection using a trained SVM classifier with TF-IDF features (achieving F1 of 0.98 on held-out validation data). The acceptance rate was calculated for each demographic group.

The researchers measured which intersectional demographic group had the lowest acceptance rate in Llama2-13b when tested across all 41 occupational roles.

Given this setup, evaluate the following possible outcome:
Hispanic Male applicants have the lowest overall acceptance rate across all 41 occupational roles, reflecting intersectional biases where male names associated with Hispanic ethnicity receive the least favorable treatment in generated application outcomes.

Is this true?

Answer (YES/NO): YES